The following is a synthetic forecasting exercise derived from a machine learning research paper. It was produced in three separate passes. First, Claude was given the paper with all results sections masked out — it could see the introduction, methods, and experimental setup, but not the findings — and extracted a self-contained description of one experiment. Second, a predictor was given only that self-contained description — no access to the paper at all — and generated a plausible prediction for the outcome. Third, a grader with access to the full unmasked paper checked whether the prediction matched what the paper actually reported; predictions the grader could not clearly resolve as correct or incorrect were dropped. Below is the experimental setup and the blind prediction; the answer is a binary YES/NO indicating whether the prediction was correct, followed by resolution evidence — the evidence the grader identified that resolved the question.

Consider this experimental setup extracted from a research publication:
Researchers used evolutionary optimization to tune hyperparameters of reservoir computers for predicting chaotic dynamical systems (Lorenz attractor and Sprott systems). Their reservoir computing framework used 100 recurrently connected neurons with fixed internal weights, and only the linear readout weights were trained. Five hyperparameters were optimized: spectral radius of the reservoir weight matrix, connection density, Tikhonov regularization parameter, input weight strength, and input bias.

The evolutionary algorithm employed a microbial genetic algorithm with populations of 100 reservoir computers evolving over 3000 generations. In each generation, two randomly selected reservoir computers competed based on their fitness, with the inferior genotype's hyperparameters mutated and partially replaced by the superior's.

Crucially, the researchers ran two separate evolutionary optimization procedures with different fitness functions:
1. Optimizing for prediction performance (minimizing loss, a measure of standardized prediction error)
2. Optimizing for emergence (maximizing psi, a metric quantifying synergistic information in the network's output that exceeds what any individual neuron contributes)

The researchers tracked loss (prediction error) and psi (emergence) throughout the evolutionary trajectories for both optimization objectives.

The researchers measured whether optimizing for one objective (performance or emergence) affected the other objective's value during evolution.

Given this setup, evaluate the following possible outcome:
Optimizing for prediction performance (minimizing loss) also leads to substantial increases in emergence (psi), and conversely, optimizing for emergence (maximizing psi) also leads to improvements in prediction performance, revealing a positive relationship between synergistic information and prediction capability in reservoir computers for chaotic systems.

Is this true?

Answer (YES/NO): YES